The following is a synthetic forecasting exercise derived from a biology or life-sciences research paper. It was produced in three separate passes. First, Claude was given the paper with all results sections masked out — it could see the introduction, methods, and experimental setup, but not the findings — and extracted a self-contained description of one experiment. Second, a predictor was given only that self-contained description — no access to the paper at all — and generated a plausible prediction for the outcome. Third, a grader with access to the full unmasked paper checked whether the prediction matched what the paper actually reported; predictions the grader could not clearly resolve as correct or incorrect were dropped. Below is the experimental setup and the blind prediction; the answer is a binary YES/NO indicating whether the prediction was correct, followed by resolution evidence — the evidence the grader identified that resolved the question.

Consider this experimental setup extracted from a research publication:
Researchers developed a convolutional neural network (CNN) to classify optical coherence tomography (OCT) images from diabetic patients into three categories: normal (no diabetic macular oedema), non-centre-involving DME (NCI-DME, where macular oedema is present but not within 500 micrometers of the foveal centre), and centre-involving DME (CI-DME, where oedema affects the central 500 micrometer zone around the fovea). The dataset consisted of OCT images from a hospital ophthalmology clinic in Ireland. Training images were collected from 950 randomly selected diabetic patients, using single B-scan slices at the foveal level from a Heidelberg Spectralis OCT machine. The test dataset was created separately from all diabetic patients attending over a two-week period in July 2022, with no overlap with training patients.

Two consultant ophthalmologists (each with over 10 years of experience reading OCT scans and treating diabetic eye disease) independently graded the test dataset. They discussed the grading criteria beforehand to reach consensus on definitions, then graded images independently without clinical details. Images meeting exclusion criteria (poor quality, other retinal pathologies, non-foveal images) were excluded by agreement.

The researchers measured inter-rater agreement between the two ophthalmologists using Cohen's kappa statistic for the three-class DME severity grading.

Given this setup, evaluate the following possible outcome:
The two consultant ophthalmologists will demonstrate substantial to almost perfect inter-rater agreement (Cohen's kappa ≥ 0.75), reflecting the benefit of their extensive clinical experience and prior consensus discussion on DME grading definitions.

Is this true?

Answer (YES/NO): YES